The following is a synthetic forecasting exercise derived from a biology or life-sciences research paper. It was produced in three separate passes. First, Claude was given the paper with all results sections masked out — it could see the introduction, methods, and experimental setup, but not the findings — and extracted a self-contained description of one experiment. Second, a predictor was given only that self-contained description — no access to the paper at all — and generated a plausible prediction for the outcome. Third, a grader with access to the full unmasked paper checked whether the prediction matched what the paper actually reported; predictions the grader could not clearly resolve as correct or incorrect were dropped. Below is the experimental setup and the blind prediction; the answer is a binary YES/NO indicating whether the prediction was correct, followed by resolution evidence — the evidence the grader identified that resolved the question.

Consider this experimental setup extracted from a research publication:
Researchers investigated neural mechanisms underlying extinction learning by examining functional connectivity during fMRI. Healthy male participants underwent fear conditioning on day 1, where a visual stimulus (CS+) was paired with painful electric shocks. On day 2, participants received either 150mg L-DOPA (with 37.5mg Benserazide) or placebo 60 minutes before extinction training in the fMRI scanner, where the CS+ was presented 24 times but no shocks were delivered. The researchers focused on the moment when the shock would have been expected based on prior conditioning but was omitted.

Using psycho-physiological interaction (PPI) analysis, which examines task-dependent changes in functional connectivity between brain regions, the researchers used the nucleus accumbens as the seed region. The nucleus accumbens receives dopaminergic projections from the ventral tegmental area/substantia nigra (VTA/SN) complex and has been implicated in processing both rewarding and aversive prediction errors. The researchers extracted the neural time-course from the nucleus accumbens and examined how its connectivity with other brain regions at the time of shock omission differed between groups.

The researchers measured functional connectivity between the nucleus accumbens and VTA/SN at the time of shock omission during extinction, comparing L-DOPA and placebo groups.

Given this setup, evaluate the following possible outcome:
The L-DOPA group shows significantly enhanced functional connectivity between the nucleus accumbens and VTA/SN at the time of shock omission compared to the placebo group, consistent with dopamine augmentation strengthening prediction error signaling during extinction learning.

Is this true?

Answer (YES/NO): NO